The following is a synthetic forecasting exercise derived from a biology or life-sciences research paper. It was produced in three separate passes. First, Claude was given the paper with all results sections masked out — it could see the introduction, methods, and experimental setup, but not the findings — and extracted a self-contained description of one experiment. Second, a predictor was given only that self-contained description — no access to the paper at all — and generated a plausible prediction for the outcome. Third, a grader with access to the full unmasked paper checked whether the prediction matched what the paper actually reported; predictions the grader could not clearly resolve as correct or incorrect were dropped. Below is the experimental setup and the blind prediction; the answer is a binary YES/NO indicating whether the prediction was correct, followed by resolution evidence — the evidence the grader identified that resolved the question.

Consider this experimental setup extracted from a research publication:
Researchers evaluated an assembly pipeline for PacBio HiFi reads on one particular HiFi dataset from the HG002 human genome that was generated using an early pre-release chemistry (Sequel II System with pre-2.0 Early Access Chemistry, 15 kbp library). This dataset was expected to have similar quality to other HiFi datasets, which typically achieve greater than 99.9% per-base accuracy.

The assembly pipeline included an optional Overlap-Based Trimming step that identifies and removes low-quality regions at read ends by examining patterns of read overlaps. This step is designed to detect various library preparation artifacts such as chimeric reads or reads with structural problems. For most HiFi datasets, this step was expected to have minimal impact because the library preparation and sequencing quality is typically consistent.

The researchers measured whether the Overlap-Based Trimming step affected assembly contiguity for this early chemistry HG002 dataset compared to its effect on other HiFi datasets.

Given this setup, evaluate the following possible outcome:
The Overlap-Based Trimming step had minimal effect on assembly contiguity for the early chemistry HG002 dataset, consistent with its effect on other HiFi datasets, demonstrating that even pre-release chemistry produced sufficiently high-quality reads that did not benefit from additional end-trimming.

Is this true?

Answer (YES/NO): NO